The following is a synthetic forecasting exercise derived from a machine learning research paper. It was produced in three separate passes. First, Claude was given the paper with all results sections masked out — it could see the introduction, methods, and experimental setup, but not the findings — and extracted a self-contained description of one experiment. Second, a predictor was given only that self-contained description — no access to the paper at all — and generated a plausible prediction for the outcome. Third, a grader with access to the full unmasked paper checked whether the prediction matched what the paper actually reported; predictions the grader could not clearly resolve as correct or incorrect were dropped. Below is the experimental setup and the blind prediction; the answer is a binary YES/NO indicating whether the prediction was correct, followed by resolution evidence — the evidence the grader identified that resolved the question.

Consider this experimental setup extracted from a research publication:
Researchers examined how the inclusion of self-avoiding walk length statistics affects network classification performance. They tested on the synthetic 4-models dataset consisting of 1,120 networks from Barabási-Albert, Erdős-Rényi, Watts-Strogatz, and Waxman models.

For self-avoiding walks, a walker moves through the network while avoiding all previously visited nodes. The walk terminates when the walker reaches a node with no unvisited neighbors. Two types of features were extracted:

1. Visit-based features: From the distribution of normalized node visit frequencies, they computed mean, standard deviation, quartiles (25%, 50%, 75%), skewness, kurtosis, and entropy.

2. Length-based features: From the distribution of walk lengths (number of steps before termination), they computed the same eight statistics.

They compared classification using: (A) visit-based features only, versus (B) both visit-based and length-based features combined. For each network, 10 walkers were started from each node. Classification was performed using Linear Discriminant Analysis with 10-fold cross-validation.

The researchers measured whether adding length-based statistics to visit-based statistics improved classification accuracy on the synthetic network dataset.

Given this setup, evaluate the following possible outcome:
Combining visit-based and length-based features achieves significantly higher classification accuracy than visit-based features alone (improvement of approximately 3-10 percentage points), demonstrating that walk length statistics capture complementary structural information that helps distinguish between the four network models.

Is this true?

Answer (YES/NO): YES